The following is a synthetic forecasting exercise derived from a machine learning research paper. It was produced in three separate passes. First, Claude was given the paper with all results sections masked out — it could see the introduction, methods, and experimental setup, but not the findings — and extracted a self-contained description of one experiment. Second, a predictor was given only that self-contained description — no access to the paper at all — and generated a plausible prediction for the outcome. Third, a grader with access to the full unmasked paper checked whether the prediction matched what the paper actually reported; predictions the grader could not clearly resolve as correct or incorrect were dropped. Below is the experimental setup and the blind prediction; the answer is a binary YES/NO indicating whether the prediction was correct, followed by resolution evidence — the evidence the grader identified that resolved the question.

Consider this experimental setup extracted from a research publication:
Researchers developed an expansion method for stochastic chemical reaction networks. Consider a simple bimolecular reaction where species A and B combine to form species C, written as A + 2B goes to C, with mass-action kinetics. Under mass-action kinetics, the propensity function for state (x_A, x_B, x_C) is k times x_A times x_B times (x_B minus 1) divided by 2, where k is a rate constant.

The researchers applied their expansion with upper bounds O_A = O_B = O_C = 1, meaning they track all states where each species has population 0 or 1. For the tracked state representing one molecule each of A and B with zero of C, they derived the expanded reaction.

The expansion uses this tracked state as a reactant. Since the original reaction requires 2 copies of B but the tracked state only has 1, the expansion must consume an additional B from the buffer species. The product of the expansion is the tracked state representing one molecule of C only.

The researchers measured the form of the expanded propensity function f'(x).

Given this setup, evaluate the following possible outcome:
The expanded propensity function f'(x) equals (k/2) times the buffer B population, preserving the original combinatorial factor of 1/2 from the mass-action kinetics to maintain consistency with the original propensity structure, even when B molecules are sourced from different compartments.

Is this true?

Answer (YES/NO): NO